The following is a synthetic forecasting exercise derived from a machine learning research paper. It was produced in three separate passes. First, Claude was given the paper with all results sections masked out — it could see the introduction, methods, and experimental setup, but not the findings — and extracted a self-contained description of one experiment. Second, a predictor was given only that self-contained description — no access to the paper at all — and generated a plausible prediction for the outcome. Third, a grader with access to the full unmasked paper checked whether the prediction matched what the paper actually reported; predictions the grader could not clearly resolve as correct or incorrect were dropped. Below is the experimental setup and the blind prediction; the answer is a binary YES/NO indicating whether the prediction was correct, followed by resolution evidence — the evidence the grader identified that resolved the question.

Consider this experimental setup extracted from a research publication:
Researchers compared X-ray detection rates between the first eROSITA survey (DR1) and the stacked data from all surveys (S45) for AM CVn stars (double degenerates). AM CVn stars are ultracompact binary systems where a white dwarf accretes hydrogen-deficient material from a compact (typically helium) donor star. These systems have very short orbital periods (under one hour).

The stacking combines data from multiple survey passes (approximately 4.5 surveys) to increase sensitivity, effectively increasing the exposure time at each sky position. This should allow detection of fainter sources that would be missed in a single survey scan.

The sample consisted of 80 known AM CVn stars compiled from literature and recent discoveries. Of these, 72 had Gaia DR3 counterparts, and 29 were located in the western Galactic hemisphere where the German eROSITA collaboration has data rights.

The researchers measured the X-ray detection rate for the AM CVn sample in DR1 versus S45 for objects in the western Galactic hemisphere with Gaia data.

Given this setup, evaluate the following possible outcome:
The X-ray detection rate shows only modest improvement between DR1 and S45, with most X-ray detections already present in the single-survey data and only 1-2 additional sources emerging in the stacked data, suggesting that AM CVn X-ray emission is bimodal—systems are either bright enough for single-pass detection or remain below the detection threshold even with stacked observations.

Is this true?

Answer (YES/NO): NO